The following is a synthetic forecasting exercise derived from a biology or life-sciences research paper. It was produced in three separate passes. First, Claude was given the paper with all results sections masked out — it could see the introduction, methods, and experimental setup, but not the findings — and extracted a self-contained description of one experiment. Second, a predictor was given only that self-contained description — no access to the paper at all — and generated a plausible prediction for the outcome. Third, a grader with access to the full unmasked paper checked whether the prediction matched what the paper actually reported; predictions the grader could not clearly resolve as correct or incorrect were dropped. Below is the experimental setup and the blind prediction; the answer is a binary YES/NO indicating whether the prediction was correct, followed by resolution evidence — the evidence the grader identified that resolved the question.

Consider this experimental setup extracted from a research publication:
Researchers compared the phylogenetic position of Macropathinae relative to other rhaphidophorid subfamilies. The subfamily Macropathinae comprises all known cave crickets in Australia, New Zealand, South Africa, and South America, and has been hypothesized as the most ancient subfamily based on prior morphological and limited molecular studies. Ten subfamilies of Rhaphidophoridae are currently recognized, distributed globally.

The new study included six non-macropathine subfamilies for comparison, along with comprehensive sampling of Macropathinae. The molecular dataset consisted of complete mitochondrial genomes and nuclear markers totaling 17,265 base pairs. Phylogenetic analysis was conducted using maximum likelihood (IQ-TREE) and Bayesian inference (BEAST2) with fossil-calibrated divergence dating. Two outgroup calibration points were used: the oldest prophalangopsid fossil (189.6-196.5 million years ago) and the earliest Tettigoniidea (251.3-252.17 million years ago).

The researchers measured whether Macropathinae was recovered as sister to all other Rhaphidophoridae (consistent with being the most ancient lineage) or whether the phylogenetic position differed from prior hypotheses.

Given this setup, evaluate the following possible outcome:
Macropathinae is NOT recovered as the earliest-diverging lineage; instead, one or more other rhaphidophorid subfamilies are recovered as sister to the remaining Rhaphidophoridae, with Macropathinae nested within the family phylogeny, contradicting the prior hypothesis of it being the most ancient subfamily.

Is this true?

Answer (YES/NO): YES